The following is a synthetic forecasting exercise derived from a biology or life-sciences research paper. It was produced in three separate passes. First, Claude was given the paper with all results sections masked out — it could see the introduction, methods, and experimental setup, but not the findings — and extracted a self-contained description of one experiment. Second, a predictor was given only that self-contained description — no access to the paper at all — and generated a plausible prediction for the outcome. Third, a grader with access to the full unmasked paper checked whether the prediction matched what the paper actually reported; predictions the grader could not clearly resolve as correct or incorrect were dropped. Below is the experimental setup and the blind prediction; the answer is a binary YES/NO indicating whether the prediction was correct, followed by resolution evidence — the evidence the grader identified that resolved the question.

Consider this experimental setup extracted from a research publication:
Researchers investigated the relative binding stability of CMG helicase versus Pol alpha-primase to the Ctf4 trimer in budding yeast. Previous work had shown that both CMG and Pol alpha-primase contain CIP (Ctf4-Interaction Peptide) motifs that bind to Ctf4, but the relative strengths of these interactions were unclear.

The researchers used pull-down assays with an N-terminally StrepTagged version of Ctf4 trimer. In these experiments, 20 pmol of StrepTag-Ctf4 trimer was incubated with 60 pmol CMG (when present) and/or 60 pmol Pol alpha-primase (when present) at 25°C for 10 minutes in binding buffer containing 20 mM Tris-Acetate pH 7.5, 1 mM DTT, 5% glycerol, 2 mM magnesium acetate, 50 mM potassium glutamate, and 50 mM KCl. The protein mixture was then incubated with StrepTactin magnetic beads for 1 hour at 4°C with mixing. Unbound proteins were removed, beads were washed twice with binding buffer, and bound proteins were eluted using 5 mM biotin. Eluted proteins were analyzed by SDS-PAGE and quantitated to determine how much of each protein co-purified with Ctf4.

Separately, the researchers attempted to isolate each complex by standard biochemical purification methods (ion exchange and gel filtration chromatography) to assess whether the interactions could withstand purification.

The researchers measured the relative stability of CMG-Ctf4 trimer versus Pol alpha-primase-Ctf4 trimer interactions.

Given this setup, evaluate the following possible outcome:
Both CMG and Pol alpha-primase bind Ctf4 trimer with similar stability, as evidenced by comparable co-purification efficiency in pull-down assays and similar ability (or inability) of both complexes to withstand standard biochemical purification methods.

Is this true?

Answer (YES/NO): NO